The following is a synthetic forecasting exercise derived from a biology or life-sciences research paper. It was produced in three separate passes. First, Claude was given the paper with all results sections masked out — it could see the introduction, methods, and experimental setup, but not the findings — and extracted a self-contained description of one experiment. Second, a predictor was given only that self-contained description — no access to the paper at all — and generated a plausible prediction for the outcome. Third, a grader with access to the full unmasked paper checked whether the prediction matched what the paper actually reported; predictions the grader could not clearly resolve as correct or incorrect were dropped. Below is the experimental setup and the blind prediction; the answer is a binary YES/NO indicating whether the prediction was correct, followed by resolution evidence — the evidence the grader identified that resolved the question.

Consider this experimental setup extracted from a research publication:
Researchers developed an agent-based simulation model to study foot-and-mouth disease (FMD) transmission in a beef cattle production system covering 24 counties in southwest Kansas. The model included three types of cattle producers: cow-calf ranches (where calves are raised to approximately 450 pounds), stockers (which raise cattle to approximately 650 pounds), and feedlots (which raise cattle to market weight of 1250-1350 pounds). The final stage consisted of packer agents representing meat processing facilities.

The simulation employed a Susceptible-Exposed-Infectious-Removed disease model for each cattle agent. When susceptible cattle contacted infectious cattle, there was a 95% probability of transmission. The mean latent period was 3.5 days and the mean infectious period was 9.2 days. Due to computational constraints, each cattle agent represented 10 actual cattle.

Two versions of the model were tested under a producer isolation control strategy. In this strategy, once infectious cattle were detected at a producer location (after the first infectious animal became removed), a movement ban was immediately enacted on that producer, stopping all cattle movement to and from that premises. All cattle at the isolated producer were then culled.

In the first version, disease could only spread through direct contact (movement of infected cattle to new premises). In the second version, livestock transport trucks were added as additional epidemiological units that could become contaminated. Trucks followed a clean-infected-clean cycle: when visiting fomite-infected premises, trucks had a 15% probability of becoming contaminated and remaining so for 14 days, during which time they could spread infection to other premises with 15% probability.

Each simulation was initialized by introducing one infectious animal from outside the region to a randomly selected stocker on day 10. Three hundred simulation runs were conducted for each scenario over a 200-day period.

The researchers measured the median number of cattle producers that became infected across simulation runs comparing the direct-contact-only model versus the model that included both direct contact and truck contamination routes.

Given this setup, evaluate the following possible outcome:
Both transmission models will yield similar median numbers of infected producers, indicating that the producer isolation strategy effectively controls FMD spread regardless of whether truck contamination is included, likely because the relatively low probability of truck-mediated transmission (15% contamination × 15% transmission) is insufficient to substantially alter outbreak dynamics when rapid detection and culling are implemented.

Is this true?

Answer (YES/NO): NO